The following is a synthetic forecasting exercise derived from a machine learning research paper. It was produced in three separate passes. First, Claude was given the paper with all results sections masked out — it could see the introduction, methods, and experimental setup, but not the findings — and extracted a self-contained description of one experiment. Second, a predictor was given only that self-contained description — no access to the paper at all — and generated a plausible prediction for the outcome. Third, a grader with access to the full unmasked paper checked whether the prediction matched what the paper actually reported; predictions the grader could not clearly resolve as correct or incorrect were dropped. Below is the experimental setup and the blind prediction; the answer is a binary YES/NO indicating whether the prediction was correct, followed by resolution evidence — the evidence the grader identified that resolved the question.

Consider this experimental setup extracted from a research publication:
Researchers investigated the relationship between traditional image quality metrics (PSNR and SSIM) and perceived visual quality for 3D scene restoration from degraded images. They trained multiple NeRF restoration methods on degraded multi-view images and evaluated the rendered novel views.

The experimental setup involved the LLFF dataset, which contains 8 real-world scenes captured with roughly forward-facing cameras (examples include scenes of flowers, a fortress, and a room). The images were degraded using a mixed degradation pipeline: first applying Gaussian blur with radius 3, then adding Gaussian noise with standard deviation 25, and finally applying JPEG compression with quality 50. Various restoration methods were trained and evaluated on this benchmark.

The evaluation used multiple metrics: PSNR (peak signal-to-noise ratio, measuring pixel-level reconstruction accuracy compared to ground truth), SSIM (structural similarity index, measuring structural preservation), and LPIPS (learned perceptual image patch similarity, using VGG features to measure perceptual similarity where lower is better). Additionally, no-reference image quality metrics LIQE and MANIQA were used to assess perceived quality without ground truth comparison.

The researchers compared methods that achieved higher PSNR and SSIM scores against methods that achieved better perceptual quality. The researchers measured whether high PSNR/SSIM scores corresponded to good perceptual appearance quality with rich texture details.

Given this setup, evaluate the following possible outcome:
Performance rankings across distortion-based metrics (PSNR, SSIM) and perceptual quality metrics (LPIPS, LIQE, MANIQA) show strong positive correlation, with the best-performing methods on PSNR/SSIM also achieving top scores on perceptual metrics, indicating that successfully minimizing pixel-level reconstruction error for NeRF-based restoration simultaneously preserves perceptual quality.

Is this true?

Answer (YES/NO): NO